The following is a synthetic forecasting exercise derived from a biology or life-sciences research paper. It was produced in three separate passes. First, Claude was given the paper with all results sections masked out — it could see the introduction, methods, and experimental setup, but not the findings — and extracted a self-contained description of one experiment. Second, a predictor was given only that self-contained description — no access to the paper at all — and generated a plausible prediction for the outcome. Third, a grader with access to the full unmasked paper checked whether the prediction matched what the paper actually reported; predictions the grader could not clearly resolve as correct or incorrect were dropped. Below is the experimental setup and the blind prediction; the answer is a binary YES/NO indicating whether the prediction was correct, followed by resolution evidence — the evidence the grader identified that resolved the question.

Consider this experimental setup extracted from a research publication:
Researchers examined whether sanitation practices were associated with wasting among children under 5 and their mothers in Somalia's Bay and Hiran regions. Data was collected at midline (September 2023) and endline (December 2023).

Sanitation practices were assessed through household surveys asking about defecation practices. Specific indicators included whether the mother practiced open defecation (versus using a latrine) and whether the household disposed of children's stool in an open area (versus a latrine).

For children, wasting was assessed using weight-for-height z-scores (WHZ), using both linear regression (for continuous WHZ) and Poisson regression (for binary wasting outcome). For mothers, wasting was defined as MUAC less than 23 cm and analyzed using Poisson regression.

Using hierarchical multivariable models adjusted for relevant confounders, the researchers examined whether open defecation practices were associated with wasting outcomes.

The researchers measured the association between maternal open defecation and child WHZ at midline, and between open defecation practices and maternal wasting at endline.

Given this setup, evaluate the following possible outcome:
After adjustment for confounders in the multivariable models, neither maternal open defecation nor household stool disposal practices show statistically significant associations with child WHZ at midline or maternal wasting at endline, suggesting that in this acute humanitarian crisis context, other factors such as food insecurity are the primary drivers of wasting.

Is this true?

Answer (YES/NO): NO